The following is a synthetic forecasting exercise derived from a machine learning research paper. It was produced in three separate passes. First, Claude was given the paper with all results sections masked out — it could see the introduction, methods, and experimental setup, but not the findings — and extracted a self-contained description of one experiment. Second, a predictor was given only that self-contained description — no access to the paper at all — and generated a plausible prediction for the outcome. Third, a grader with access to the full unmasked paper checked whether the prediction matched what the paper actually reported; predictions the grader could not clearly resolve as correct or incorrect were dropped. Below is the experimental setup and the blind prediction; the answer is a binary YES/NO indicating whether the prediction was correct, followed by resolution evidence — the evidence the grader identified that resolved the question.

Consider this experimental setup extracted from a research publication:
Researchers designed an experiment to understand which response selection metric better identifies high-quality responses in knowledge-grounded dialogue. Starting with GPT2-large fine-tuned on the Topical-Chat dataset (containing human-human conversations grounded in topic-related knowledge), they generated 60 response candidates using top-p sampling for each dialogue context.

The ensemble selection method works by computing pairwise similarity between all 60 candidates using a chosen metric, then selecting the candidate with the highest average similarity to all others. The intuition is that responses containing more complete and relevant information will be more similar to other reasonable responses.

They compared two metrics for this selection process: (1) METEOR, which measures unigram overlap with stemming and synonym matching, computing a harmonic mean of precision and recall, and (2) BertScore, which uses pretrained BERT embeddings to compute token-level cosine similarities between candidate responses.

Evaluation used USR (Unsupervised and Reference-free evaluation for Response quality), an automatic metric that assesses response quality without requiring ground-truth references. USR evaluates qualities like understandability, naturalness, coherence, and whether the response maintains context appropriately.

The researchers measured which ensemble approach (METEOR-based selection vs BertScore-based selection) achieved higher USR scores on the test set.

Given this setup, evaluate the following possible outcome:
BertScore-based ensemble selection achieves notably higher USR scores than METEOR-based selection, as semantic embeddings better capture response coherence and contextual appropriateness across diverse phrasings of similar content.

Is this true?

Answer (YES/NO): NO